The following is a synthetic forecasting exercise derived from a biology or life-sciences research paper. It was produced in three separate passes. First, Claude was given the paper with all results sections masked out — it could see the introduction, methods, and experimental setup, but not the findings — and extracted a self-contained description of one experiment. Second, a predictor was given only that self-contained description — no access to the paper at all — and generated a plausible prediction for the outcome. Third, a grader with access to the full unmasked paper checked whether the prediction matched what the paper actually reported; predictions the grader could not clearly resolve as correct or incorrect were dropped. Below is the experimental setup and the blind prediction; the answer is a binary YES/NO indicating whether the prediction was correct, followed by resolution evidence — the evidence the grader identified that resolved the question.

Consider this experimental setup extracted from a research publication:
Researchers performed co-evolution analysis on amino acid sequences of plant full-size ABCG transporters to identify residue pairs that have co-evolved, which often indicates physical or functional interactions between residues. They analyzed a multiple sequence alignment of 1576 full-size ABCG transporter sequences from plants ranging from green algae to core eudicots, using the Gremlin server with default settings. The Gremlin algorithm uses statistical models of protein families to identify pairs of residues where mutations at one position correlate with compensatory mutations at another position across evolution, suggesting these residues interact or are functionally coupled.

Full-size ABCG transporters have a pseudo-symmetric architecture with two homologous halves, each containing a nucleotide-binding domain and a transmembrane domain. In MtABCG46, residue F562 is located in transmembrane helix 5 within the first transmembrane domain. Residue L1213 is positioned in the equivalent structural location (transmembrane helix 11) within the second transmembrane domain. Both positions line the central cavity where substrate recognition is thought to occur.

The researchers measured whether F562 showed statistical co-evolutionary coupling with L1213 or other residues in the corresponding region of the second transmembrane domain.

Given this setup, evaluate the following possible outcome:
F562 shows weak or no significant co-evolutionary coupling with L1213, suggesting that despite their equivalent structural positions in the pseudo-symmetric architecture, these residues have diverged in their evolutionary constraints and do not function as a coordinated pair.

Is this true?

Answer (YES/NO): YES